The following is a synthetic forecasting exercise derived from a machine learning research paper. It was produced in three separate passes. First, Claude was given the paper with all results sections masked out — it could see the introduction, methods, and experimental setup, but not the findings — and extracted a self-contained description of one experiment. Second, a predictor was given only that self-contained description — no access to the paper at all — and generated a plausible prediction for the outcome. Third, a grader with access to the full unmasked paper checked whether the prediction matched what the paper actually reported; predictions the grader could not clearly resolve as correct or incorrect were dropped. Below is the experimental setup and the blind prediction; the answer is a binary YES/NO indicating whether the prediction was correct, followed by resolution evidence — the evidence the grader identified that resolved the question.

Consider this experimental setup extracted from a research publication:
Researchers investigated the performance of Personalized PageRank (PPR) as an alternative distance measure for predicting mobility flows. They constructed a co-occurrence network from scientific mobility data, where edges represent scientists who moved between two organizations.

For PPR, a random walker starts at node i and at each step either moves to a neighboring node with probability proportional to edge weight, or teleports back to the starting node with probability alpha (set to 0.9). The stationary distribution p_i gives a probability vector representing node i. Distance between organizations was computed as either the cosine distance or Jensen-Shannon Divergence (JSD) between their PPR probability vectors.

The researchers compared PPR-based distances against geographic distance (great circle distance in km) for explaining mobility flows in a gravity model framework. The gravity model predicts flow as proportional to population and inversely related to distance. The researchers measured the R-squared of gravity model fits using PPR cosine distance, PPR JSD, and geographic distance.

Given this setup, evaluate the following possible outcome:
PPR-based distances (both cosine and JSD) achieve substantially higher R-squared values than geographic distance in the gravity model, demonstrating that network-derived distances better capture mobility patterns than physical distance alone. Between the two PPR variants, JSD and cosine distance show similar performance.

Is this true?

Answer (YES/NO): NO